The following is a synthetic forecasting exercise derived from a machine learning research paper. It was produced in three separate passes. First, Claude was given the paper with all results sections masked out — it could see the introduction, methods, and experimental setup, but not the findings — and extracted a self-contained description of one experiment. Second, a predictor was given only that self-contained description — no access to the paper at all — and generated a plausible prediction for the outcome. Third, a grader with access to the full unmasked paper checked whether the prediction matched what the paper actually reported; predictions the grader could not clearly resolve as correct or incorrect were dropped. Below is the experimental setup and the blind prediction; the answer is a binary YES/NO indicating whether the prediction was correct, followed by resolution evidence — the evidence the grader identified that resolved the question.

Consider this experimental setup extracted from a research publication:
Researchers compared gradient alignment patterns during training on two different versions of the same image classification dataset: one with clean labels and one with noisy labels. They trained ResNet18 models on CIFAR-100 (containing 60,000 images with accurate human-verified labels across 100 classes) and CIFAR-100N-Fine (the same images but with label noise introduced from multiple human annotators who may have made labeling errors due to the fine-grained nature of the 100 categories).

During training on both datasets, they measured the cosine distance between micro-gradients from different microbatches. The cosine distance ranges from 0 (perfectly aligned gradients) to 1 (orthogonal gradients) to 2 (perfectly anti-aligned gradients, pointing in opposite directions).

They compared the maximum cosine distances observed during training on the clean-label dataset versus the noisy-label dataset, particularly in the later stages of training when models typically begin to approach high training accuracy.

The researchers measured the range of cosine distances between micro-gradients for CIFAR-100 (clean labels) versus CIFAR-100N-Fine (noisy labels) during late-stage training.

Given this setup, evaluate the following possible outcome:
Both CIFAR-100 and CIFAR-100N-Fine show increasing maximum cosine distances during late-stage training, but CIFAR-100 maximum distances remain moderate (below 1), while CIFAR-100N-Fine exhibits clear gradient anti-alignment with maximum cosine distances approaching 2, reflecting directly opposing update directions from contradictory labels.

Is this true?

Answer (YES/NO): NO